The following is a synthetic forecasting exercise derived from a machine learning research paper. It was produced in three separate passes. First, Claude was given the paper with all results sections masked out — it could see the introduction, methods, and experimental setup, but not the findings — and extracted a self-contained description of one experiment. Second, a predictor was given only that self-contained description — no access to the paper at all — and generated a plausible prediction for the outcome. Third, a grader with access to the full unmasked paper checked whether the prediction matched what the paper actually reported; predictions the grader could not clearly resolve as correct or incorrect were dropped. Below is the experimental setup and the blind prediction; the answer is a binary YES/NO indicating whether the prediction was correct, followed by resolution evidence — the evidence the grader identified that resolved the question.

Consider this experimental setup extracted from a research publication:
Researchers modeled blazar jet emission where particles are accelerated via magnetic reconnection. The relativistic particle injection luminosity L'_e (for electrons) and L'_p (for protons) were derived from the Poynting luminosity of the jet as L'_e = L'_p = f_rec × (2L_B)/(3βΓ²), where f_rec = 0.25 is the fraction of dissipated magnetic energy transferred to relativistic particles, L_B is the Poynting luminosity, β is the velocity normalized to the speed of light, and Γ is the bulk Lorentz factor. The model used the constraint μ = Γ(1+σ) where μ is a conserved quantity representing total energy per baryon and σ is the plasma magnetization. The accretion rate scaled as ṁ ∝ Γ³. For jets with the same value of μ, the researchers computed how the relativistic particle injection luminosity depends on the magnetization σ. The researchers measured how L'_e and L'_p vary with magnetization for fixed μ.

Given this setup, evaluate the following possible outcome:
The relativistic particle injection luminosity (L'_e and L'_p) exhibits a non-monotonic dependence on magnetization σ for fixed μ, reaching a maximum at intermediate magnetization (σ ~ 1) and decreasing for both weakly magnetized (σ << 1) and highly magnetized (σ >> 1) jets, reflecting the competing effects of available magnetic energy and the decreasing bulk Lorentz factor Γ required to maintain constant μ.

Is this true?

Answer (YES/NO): NO